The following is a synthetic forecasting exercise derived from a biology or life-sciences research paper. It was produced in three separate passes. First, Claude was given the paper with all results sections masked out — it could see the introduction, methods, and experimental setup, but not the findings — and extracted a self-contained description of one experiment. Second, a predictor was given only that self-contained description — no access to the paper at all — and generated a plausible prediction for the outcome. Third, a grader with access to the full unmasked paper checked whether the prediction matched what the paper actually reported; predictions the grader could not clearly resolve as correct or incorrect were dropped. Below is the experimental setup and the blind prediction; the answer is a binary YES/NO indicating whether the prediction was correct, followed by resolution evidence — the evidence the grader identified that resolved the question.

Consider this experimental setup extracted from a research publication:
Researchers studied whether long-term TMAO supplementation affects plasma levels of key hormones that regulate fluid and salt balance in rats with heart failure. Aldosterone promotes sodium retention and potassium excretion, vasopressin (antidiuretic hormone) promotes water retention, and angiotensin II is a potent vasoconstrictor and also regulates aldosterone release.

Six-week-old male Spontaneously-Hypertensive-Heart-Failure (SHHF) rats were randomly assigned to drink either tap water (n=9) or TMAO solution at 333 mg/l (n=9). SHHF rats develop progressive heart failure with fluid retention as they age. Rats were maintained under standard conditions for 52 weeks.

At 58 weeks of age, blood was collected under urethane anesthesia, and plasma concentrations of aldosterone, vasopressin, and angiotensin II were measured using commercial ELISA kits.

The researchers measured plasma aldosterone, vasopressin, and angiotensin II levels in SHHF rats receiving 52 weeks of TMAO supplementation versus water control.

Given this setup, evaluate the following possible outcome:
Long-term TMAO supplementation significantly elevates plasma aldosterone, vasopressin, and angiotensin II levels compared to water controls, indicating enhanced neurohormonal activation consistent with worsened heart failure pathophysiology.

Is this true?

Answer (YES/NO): NO